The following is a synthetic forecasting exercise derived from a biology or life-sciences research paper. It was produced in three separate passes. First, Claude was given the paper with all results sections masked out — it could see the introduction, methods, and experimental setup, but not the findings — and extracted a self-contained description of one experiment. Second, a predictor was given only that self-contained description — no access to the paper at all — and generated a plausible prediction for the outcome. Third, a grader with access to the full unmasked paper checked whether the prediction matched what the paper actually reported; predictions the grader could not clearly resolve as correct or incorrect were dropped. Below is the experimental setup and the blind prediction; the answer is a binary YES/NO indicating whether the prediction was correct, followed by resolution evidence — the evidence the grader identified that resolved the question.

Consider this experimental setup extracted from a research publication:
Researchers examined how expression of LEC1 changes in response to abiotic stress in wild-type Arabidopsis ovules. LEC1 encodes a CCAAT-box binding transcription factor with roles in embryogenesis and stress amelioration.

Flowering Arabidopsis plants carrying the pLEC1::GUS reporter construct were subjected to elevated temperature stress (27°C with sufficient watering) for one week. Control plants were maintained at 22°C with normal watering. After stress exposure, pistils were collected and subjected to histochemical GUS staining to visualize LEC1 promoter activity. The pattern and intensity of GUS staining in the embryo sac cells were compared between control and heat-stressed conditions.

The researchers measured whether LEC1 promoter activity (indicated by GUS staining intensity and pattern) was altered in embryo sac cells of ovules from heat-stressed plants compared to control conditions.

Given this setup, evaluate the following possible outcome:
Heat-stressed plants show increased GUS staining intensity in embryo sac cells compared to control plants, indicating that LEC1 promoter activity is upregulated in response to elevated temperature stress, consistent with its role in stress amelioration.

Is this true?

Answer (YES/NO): YES